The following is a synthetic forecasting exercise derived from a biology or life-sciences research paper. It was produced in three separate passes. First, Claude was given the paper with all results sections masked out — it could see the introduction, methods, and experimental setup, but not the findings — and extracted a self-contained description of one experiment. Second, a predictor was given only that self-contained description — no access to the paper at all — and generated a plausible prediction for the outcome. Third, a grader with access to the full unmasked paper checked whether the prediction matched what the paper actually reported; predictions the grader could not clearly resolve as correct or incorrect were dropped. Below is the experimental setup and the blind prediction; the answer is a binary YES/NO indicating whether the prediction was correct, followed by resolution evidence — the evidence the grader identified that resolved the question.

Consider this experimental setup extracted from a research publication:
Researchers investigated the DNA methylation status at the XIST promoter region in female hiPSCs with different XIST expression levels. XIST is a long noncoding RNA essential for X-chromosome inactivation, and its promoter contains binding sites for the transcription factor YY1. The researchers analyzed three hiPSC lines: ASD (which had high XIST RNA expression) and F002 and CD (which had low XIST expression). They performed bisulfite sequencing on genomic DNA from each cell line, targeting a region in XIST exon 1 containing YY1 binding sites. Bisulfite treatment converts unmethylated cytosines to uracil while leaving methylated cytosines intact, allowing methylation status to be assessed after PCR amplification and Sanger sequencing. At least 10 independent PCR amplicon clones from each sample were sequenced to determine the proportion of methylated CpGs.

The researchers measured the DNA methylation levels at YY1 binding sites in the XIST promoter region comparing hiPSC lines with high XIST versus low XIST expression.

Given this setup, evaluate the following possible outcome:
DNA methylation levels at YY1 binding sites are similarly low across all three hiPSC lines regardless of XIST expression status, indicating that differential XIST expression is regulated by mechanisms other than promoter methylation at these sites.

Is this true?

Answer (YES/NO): NO